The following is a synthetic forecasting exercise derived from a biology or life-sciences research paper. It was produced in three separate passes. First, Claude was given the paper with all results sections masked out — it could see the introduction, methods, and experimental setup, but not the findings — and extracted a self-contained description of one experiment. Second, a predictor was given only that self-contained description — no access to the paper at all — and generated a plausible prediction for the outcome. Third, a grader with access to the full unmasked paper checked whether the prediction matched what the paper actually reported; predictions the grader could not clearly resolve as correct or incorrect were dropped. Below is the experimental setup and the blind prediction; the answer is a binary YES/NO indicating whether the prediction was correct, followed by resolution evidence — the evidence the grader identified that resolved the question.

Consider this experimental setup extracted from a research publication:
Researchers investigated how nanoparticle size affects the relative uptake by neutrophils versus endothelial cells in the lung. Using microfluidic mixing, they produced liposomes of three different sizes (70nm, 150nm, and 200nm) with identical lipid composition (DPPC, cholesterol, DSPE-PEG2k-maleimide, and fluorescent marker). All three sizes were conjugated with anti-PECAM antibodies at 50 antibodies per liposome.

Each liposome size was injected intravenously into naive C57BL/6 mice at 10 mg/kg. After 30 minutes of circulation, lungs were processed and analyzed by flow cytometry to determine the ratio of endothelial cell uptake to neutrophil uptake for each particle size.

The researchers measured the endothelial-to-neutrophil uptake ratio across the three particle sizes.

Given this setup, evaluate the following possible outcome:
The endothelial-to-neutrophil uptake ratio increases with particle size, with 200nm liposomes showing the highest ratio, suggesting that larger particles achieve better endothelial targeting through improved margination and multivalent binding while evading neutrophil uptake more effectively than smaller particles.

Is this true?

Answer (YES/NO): NO